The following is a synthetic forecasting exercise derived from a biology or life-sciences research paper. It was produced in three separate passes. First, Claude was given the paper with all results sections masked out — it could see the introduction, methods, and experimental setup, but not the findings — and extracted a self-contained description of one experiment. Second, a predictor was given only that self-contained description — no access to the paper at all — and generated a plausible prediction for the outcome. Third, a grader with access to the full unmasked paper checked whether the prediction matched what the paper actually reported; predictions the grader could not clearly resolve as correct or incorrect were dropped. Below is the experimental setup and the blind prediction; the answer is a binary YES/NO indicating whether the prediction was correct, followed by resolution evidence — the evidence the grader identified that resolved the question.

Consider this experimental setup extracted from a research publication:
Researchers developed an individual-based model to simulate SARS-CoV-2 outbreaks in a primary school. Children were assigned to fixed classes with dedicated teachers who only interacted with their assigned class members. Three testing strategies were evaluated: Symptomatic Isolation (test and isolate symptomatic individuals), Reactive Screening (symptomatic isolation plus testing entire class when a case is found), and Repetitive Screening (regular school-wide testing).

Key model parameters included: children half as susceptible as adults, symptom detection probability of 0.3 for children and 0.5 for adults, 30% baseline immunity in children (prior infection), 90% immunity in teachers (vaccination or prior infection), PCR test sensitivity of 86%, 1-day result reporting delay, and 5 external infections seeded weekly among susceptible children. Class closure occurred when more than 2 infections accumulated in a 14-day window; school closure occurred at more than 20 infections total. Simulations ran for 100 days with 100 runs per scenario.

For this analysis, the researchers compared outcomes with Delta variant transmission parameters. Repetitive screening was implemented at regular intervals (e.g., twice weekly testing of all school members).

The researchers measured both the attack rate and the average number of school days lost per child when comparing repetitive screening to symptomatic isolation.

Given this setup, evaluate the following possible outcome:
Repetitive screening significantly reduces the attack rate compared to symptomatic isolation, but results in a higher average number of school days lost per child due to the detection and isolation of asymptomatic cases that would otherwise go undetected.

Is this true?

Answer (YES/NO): YES